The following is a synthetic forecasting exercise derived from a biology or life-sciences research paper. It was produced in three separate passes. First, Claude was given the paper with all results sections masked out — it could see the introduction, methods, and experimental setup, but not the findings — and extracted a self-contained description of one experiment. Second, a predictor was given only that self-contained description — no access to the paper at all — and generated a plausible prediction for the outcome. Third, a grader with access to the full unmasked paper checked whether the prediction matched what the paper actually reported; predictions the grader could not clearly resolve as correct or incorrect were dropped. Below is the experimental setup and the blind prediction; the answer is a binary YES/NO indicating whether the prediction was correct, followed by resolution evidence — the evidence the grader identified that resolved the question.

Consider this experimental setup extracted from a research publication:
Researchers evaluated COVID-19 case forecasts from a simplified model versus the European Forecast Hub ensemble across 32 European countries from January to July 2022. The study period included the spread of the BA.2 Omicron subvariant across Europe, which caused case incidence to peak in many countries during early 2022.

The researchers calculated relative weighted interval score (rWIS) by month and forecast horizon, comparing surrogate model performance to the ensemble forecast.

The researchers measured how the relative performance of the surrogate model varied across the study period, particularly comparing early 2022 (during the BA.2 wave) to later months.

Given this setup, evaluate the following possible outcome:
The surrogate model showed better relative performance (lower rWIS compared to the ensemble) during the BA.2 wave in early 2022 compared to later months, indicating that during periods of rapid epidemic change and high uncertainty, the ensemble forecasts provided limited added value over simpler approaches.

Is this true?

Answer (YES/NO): NO